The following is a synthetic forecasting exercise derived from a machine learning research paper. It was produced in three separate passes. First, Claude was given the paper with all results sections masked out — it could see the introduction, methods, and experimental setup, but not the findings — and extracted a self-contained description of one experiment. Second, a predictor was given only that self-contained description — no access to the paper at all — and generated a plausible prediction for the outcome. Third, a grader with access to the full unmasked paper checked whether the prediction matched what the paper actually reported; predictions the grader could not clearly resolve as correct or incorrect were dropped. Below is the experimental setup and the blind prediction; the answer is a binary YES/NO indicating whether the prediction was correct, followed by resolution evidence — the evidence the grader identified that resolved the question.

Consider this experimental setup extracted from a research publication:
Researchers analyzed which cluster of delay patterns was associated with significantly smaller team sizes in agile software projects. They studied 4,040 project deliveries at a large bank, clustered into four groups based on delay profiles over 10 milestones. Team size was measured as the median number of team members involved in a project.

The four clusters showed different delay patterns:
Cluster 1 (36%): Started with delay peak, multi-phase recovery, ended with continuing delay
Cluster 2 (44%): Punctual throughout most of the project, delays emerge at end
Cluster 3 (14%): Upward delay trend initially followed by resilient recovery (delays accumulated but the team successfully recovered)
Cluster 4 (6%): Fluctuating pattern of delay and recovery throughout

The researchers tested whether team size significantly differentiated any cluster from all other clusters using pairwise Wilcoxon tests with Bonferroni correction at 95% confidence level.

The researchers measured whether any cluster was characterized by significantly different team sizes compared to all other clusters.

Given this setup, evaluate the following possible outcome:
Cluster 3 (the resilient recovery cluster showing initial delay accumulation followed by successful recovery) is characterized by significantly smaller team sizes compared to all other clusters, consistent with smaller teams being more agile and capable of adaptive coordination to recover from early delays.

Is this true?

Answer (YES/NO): YES